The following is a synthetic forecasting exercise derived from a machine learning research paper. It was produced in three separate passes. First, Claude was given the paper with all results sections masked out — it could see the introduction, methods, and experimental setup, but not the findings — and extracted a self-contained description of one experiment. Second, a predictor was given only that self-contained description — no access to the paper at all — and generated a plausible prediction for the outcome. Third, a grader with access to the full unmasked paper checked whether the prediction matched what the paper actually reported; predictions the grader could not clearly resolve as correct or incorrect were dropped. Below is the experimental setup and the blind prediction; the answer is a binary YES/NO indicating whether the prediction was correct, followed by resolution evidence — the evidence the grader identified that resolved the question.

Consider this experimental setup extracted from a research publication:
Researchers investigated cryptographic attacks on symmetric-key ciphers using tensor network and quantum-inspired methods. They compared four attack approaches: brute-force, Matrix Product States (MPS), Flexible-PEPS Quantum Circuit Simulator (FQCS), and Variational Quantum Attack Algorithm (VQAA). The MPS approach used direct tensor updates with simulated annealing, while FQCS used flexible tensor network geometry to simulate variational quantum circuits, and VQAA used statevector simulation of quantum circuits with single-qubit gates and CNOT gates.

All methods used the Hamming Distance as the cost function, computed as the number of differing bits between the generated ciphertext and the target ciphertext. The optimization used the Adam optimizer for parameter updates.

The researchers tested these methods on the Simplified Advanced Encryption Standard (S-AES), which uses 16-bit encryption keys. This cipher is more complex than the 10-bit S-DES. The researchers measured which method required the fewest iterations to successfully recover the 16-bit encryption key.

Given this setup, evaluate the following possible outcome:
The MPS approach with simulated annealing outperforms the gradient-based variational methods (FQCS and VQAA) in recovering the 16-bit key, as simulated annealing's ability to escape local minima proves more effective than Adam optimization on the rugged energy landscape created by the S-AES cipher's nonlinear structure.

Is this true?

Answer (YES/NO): NO